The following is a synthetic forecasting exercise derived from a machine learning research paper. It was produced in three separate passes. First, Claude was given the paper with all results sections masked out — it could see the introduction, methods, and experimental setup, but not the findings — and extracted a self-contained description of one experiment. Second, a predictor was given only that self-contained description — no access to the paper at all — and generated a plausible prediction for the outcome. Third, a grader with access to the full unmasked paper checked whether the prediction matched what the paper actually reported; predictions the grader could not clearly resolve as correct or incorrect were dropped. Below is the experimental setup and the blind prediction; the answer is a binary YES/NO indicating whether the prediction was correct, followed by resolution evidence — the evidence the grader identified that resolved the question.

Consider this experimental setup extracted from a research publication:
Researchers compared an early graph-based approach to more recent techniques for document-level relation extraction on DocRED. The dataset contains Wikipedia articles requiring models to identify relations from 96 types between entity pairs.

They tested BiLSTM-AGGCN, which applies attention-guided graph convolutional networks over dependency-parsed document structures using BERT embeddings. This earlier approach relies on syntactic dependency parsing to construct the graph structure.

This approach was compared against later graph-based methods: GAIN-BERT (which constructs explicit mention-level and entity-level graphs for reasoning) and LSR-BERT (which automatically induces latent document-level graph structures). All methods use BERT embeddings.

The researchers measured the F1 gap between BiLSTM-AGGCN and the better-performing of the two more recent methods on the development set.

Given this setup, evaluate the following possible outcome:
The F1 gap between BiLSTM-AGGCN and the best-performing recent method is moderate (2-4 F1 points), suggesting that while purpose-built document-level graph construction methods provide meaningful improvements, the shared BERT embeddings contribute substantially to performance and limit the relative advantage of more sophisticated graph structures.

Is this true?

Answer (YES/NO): NO